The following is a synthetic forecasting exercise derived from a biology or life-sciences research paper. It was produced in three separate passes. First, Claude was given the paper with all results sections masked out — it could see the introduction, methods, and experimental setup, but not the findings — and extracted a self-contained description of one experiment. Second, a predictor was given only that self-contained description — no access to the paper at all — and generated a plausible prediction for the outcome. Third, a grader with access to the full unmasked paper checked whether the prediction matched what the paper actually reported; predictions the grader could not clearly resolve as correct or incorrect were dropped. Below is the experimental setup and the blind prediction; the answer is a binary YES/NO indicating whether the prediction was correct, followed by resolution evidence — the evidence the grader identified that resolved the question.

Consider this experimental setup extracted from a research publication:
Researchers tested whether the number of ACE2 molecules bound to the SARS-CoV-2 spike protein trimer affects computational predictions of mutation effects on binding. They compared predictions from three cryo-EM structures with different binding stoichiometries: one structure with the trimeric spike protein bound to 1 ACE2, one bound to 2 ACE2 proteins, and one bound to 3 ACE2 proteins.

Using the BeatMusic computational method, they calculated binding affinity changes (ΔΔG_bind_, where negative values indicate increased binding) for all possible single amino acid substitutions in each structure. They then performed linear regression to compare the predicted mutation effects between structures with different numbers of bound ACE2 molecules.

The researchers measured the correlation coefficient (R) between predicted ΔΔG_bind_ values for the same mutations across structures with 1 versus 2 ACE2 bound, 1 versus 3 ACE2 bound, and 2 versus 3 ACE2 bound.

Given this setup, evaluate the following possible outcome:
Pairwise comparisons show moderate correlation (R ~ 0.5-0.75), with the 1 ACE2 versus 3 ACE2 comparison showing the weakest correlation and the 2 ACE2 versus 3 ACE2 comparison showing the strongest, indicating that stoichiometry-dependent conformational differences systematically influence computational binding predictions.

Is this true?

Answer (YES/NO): NO